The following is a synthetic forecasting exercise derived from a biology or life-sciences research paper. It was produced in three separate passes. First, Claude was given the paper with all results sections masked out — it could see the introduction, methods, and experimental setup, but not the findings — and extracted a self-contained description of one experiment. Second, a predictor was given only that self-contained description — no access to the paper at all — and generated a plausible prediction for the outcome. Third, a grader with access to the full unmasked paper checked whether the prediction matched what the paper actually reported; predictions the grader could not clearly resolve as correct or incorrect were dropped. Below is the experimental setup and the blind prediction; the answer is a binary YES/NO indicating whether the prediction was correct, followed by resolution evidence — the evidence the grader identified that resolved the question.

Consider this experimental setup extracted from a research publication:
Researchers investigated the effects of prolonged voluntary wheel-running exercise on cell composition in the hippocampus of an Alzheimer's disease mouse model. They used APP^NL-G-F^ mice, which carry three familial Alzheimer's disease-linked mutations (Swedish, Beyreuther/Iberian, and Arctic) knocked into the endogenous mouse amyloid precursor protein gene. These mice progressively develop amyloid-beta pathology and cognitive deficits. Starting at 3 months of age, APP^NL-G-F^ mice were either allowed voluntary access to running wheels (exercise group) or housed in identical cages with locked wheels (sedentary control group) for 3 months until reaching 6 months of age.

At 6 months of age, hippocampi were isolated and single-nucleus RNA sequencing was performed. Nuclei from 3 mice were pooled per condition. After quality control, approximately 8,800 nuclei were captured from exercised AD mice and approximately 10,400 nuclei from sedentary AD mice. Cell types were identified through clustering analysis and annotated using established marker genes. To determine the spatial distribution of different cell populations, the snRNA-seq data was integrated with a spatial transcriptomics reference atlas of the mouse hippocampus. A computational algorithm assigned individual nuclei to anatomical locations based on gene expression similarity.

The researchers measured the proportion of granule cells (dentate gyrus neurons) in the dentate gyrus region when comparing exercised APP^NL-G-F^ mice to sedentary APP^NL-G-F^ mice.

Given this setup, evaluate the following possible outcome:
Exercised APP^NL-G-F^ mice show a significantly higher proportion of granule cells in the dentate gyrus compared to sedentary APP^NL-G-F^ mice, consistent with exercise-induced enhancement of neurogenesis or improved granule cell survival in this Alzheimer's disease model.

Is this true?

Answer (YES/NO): YES